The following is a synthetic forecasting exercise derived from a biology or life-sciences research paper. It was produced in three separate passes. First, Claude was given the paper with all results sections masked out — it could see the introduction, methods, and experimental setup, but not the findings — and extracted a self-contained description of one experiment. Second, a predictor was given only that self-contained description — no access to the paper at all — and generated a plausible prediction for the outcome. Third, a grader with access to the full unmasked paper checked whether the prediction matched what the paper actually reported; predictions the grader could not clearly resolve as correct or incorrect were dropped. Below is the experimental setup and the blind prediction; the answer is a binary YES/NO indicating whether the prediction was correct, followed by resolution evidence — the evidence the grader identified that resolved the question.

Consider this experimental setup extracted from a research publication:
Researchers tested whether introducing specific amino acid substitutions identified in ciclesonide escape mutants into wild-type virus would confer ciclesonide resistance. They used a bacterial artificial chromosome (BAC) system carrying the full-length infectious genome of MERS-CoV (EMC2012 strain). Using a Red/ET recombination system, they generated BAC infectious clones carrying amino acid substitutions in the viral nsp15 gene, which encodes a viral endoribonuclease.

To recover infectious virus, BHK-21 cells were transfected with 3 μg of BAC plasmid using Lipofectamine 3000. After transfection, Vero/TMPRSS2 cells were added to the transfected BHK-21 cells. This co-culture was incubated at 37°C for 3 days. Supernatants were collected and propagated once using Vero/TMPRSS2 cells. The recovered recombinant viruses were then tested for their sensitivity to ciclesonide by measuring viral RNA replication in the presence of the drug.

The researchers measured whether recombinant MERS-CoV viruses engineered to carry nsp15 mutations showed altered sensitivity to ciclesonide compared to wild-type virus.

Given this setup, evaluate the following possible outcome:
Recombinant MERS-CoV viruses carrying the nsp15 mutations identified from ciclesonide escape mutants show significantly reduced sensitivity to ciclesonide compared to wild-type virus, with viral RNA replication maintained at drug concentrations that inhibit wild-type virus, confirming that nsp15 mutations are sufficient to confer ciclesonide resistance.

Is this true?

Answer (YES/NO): YES